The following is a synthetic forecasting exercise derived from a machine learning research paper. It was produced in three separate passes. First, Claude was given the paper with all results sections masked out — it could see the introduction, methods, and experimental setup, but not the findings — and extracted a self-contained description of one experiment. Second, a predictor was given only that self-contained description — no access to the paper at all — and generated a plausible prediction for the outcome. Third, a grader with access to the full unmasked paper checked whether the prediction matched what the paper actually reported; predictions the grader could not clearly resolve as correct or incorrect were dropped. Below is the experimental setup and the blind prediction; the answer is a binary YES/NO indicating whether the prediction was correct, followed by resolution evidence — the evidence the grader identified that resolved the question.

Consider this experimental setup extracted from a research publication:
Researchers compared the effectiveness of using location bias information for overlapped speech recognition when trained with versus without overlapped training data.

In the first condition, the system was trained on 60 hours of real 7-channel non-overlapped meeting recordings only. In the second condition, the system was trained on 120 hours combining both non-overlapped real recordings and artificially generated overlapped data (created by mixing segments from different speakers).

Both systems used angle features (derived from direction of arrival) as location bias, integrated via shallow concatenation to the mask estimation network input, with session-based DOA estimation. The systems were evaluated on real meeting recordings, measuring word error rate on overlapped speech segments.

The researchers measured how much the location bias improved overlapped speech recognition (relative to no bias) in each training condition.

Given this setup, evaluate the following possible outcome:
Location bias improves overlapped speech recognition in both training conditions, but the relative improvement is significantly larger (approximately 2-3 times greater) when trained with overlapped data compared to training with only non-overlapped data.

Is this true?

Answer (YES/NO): NO